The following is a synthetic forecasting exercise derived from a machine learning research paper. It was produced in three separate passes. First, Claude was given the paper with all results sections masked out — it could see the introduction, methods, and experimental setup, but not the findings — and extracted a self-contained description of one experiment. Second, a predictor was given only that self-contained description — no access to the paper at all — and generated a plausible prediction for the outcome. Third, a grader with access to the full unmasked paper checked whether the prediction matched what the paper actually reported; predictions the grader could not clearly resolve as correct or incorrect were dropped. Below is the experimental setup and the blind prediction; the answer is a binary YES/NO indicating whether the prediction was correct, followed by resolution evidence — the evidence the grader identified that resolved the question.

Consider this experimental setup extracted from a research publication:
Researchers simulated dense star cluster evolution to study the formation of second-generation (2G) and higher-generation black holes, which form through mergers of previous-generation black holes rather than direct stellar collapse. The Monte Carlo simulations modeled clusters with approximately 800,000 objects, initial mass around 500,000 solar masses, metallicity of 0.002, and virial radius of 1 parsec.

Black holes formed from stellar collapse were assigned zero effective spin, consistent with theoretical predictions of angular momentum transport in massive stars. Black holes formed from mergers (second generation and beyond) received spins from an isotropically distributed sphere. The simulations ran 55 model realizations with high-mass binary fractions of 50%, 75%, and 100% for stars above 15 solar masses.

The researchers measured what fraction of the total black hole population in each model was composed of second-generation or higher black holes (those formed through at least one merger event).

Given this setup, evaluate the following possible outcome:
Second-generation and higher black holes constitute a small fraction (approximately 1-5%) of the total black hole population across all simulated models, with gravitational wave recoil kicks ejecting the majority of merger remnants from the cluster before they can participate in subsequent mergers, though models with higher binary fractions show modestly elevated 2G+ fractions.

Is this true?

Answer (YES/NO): YES